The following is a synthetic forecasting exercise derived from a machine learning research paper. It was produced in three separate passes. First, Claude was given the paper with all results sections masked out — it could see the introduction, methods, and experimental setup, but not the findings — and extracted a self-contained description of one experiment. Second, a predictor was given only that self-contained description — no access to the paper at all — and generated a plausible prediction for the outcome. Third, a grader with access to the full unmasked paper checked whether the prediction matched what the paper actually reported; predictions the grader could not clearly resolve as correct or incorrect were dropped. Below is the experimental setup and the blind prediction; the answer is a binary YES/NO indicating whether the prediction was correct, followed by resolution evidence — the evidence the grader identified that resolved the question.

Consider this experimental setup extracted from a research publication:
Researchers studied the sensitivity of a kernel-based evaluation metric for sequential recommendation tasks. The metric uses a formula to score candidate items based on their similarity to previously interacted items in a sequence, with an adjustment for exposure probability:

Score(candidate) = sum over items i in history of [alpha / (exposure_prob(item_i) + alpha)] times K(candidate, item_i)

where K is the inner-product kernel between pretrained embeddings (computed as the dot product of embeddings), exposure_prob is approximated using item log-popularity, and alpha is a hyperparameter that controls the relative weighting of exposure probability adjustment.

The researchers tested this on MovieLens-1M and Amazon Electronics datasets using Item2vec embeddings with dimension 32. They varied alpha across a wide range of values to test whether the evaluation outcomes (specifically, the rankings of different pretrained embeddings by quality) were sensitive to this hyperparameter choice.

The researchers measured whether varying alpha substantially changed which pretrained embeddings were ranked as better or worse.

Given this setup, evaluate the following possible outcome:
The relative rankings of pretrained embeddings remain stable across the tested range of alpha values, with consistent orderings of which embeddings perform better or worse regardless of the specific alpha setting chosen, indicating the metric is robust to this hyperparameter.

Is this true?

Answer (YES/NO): YES